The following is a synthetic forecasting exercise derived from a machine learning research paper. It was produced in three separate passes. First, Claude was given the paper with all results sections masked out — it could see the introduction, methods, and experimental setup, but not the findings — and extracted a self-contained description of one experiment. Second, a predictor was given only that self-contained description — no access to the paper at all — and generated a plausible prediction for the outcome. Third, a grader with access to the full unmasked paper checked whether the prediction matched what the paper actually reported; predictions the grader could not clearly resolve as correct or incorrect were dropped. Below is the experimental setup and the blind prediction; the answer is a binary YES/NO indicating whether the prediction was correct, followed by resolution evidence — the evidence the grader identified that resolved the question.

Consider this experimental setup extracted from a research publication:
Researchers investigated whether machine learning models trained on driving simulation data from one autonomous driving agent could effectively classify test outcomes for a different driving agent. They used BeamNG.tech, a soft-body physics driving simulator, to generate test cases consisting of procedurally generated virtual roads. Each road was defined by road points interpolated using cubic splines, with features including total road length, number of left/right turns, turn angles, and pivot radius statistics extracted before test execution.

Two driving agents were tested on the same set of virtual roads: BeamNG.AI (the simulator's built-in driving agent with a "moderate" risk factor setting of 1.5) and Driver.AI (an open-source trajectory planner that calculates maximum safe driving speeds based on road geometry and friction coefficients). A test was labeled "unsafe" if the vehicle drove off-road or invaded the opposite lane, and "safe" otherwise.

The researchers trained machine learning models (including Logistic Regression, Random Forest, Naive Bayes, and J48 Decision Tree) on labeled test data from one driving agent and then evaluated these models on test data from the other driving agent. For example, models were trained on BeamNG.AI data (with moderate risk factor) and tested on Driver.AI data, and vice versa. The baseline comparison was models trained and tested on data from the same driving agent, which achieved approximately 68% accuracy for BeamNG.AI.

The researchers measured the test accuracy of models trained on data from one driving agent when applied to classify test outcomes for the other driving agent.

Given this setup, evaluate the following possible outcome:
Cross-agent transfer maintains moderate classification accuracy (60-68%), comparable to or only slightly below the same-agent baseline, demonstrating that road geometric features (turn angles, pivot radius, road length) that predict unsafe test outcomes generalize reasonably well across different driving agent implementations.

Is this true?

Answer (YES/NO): NO